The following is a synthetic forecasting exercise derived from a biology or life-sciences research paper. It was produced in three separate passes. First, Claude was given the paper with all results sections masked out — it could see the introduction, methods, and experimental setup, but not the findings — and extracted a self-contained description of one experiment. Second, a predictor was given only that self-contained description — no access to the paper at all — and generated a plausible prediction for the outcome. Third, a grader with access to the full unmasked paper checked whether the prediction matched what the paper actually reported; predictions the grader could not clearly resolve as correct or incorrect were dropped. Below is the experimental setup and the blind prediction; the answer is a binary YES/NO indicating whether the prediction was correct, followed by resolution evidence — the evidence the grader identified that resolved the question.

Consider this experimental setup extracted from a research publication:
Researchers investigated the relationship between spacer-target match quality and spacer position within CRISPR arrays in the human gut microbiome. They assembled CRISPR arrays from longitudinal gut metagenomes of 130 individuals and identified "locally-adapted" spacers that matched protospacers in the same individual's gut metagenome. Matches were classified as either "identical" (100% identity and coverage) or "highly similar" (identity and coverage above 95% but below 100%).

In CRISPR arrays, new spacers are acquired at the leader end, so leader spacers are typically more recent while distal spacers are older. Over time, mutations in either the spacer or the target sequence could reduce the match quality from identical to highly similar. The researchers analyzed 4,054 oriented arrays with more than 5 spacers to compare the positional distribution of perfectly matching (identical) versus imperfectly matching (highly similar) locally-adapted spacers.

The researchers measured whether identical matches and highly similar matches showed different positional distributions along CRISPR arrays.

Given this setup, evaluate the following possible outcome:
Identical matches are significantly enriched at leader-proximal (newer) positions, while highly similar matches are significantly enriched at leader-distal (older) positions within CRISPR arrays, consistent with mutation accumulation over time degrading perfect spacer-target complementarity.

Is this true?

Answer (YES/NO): YES